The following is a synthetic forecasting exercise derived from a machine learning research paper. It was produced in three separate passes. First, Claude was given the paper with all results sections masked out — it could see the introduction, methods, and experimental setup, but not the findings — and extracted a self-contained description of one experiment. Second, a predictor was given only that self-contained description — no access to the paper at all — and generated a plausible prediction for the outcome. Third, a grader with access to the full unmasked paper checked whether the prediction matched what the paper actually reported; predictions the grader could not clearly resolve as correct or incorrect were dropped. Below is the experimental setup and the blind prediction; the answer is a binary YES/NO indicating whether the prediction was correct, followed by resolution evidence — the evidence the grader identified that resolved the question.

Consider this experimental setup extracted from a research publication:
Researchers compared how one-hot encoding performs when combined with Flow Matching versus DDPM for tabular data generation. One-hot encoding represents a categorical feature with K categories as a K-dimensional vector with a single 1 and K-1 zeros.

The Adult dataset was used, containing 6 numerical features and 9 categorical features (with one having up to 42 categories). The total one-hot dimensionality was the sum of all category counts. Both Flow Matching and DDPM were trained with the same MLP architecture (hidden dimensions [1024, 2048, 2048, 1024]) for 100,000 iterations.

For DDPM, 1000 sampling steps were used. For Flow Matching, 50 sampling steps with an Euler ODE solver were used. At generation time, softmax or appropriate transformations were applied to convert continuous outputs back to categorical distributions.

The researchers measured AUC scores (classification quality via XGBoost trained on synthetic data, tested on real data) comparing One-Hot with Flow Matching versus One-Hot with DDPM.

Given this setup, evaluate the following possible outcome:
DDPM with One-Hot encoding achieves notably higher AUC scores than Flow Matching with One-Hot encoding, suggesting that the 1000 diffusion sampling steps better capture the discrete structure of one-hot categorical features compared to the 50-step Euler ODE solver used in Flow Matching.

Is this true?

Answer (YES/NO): NO